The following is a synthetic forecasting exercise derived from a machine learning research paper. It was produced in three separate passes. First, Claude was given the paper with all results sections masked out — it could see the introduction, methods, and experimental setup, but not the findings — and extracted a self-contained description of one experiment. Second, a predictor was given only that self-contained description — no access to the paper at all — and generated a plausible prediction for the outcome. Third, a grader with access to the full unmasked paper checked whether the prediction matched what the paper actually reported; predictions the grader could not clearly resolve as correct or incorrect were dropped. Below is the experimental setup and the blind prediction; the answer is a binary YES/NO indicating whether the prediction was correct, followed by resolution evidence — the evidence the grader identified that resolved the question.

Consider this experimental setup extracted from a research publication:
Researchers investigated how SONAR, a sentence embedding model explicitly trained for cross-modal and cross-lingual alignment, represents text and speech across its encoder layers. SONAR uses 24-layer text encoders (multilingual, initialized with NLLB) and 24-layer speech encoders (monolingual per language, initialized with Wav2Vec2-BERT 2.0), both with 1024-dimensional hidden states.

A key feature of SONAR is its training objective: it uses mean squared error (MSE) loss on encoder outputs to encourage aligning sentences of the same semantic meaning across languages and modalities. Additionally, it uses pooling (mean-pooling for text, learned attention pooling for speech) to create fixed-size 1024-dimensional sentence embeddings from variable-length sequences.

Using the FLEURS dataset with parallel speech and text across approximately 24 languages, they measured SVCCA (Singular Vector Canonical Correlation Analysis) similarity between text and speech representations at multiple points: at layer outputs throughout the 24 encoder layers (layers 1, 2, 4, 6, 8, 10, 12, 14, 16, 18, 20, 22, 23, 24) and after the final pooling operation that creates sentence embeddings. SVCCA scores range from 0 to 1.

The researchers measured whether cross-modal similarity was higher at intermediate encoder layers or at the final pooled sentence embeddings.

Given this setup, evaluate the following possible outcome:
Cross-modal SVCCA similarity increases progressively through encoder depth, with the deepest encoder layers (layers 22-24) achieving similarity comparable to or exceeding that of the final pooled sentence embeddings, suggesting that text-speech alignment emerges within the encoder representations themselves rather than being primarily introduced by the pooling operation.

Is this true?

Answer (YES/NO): NO